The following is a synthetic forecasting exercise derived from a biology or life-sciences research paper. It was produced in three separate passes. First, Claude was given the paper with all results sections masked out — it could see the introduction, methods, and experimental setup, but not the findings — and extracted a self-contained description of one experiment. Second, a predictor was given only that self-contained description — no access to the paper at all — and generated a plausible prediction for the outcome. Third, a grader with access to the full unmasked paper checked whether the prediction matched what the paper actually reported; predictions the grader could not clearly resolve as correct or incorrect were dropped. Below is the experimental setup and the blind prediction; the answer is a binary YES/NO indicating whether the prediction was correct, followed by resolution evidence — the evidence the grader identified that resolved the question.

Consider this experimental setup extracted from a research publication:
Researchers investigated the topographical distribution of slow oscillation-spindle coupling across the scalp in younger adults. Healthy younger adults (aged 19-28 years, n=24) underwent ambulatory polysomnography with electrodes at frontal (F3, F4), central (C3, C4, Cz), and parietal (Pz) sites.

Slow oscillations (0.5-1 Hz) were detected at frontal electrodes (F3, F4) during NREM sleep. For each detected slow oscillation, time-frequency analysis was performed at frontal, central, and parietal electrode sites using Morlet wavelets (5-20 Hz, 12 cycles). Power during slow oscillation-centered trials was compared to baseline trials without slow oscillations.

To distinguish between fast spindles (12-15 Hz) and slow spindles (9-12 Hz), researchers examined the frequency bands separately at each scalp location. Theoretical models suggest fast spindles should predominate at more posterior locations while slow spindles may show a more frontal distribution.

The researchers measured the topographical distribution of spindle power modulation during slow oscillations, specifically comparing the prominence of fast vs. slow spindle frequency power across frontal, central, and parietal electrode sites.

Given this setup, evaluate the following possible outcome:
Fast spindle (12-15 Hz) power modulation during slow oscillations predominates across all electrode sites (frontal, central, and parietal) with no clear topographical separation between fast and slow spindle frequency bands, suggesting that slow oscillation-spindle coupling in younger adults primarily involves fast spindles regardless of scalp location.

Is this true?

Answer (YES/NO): NO